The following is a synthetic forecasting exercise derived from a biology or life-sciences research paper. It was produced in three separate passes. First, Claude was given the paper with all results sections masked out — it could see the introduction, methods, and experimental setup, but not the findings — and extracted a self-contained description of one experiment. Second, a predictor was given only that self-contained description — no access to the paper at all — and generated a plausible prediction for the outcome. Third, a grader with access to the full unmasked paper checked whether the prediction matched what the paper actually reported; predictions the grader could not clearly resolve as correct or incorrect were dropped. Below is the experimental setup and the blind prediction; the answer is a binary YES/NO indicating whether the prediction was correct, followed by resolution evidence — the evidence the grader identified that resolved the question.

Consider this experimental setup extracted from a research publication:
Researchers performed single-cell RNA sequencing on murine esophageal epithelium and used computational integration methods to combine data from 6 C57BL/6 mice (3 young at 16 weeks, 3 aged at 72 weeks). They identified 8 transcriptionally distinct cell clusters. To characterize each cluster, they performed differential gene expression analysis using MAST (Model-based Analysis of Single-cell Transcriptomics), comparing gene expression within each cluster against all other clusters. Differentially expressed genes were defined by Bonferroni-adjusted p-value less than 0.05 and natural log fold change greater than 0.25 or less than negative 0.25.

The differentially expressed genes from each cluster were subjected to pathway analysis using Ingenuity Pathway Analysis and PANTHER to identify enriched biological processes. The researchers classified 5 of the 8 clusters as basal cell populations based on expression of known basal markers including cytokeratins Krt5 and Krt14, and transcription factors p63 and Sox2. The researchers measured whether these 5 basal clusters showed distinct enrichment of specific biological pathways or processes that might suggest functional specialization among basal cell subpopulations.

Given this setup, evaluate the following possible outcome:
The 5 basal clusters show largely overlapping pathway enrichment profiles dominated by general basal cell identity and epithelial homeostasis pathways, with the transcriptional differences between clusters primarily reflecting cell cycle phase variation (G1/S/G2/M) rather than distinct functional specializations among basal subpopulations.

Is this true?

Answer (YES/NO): NO